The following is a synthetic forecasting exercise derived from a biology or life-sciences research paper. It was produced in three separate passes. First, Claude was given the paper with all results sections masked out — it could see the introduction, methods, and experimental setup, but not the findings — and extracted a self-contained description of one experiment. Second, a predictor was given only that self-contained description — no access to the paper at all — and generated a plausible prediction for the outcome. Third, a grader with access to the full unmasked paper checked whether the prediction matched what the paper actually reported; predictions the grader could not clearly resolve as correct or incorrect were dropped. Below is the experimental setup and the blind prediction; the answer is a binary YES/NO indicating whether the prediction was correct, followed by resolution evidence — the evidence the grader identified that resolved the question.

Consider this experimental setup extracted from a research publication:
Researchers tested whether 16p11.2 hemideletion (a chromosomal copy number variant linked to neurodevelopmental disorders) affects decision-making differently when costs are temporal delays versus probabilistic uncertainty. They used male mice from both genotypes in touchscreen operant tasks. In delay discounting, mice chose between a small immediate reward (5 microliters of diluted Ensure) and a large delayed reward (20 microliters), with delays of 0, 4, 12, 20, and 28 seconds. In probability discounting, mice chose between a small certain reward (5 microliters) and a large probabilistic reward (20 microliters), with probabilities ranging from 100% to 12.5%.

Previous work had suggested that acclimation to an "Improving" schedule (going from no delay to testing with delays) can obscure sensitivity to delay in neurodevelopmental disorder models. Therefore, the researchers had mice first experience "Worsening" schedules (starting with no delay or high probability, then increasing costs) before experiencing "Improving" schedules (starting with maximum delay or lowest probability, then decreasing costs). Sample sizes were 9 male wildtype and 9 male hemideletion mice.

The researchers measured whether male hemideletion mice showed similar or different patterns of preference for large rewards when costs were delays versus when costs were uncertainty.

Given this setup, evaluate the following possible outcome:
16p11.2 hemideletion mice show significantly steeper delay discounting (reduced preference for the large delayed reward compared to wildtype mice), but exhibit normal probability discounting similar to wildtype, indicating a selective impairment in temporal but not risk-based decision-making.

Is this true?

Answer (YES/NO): NO